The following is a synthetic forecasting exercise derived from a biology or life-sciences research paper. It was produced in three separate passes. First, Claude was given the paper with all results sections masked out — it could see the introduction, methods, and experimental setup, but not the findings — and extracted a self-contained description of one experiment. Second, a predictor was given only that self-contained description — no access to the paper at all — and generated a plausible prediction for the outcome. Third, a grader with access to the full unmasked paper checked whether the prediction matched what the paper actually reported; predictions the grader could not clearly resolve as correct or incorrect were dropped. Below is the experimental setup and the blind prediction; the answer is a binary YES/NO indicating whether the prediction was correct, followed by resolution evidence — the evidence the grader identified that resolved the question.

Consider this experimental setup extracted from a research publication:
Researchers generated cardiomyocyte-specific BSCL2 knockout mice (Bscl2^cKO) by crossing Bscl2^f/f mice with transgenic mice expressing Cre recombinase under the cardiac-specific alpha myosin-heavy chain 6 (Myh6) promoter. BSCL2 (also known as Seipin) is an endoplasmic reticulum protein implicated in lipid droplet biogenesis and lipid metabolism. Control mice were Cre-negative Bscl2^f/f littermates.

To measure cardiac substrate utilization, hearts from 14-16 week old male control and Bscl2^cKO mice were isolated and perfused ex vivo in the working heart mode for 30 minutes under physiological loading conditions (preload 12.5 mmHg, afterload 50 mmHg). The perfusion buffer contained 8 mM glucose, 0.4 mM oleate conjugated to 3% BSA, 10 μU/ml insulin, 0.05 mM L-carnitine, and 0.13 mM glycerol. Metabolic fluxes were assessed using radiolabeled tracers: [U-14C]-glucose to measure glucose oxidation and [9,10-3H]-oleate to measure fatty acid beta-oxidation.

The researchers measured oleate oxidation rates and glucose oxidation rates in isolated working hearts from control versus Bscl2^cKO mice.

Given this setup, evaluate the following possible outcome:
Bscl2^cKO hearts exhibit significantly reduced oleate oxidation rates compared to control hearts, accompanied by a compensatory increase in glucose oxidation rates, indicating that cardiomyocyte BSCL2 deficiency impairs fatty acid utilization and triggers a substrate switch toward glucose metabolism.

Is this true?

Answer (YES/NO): NO